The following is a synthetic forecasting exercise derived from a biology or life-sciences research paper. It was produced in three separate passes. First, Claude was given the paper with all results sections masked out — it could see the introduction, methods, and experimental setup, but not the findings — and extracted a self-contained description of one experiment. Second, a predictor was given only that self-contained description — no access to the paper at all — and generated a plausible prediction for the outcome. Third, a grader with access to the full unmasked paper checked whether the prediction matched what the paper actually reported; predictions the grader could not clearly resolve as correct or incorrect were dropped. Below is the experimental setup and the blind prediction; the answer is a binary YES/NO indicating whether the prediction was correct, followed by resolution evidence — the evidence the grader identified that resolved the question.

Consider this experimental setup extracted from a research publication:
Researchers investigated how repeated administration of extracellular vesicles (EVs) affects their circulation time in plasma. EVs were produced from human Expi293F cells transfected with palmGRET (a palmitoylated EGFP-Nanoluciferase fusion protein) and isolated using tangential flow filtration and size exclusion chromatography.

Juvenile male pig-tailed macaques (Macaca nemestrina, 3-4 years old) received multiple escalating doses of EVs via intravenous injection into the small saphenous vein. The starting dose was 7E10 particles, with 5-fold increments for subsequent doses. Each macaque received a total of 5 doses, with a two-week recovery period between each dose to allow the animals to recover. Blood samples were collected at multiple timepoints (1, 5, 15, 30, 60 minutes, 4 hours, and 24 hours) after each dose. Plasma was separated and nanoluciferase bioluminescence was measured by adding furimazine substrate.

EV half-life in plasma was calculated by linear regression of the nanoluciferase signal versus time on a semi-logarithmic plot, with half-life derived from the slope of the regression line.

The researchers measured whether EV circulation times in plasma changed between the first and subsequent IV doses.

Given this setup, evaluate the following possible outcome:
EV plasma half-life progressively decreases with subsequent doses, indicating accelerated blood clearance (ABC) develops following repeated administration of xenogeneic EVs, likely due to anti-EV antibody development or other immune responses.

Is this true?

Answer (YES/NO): NO